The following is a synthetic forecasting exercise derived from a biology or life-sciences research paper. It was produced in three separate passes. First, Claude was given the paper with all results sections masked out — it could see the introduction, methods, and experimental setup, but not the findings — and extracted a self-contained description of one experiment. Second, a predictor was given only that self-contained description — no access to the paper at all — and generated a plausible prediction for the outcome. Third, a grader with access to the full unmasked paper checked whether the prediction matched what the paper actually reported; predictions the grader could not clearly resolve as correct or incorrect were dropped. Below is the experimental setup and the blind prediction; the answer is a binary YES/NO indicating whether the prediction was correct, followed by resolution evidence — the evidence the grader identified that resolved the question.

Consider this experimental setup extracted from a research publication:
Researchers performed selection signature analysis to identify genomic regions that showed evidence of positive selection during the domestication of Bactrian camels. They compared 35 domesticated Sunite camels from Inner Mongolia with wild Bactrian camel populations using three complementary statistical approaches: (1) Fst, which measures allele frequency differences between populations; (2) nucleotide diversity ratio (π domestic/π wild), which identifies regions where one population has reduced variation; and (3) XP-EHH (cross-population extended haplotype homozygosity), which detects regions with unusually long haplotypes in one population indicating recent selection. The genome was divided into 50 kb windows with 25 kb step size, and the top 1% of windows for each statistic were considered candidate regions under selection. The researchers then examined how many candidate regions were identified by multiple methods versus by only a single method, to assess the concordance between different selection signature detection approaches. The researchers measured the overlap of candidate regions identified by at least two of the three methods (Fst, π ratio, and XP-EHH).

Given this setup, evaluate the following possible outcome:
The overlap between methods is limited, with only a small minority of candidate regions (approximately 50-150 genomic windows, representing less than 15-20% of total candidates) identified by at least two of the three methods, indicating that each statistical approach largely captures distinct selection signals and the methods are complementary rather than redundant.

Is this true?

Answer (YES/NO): NO